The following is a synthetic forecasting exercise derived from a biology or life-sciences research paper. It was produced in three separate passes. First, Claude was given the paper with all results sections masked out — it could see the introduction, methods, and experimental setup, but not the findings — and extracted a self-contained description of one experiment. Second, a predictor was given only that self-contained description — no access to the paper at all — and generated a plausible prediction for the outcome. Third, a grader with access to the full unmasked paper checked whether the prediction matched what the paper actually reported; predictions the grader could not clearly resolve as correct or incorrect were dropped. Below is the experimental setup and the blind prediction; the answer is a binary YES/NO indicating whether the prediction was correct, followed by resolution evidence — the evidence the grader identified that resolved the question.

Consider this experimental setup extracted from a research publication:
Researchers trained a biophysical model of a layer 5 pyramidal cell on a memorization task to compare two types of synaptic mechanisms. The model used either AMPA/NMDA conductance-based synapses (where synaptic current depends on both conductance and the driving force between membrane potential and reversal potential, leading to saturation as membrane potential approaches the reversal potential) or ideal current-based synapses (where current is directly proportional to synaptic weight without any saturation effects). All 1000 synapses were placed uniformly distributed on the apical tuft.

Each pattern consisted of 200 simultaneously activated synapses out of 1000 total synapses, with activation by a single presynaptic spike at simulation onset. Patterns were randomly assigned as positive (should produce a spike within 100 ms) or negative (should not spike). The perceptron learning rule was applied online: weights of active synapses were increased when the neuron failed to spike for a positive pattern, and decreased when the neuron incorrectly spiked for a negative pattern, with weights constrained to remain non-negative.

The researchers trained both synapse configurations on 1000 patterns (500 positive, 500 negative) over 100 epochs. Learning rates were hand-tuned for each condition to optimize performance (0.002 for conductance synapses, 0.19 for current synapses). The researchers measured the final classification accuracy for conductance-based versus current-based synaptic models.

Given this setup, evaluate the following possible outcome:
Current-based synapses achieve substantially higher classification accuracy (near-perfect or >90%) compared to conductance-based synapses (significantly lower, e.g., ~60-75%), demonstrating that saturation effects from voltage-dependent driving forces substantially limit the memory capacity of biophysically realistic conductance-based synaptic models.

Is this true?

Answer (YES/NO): YES